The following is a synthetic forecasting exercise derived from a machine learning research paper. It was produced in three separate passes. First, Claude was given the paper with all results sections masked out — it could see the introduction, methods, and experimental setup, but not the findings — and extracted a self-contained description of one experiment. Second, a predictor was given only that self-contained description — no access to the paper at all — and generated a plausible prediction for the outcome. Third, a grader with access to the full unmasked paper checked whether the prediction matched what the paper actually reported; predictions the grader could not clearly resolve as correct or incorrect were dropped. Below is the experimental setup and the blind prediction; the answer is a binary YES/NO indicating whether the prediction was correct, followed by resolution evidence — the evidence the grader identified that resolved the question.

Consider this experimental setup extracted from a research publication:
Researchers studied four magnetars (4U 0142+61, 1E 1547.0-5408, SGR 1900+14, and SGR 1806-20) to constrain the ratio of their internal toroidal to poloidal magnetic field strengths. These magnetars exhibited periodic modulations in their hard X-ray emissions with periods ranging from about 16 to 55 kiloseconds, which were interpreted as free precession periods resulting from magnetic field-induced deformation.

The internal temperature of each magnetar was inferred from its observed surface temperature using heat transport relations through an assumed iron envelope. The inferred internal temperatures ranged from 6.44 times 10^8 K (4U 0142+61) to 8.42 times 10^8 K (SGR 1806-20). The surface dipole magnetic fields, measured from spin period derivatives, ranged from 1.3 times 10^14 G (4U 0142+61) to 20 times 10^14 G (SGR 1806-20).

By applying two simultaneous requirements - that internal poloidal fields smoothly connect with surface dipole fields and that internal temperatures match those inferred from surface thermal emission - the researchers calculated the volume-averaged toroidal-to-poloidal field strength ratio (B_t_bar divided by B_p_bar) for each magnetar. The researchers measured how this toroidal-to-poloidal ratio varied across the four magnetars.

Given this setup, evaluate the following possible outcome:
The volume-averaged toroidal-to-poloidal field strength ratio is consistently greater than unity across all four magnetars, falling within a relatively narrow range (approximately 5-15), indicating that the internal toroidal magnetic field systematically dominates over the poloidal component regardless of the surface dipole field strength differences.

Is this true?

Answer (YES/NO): NO